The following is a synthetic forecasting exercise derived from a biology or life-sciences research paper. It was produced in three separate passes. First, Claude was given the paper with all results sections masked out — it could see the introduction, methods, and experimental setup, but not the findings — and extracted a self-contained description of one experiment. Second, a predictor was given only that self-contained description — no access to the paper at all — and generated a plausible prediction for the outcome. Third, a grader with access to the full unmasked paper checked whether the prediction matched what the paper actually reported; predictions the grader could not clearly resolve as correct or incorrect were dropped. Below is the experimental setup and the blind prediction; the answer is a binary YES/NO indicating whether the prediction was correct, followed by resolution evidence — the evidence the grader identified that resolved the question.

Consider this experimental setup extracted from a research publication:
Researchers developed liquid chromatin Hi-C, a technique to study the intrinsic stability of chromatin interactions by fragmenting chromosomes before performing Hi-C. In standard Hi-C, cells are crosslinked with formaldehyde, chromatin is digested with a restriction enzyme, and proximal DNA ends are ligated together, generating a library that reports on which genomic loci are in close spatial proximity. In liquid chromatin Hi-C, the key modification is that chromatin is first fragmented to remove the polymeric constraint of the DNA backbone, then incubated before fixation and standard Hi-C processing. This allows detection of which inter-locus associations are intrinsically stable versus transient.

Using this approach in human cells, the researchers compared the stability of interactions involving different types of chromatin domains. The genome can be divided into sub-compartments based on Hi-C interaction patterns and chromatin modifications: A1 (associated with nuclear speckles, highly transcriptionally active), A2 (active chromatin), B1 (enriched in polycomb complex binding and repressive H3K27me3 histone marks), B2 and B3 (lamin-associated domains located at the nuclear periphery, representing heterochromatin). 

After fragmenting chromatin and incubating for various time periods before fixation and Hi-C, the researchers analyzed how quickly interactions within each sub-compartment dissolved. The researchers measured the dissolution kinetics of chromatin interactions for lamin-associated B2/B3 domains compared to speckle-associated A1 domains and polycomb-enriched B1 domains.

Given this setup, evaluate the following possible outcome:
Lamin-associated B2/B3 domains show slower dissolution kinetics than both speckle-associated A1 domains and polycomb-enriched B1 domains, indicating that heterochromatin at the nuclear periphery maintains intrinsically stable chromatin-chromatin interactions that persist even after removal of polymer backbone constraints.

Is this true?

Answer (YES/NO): YES